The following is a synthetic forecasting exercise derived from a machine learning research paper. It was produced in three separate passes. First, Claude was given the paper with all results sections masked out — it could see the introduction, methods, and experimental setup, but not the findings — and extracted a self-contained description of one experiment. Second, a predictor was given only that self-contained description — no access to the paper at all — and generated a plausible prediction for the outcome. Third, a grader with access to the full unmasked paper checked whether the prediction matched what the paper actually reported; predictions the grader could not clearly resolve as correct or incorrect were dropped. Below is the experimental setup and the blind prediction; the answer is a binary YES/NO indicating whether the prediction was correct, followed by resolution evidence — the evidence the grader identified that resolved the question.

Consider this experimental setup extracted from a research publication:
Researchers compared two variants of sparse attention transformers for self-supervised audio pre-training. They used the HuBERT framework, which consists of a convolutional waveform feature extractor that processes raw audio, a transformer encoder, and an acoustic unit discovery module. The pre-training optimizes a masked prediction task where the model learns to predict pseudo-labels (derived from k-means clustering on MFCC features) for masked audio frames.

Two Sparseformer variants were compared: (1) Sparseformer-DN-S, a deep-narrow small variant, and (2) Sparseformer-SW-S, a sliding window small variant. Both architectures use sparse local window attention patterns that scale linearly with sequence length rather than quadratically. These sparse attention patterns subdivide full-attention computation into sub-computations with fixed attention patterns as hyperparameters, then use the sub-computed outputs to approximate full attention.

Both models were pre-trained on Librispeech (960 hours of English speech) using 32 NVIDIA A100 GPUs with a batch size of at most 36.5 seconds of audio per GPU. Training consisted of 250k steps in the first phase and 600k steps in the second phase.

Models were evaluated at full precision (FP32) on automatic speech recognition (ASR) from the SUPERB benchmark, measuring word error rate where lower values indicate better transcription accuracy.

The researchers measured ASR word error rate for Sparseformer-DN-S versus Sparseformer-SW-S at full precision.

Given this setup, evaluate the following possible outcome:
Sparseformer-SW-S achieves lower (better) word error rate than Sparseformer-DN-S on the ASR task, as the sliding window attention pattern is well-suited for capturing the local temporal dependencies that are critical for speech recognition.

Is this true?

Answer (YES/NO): YES